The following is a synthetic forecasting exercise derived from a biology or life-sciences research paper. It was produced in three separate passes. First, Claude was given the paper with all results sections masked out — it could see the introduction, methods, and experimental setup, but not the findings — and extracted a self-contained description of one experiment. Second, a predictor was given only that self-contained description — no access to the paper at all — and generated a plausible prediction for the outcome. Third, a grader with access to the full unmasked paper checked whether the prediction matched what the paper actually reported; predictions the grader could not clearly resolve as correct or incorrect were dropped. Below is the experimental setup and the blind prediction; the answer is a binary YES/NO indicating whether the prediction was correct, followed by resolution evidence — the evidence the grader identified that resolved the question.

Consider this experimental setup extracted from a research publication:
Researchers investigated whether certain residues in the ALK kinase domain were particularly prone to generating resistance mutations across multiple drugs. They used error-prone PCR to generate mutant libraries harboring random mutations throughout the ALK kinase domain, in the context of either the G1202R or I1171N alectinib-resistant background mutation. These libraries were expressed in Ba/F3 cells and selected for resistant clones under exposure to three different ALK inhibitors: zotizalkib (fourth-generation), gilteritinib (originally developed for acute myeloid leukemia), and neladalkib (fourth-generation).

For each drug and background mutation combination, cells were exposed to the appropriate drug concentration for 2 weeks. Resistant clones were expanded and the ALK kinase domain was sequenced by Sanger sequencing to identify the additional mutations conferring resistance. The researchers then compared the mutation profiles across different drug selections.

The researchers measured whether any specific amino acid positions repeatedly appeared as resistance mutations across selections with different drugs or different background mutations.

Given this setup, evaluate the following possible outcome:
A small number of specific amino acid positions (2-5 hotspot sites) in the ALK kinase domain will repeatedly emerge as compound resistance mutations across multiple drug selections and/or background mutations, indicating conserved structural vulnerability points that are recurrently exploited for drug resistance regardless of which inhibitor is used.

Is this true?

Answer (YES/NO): NO